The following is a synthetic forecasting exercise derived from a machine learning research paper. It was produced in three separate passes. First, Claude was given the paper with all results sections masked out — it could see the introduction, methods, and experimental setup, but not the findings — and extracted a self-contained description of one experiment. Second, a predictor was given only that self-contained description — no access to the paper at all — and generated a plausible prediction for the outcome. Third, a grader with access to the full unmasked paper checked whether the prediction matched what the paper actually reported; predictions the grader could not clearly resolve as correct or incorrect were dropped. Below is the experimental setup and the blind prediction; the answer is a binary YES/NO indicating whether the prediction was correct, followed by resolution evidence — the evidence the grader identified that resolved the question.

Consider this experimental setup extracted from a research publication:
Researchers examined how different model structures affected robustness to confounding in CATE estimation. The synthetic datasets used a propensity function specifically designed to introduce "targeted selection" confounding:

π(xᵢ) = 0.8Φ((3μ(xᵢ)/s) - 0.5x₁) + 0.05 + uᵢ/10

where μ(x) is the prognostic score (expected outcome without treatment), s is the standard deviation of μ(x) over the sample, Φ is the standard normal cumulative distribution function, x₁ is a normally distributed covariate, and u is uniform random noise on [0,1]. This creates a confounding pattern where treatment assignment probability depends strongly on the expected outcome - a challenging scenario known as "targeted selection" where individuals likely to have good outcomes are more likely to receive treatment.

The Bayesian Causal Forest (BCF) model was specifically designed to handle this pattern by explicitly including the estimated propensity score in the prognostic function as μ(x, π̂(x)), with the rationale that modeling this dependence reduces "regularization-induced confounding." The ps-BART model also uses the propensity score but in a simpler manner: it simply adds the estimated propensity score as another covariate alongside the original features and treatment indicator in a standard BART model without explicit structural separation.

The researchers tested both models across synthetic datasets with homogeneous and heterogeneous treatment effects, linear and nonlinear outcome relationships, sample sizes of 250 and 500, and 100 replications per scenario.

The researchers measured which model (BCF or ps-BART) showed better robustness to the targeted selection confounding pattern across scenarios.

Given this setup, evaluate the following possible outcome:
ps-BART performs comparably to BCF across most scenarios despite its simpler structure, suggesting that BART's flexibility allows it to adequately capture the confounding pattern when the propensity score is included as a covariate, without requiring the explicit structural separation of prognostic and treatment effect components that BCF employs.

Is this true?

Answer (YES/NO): NO